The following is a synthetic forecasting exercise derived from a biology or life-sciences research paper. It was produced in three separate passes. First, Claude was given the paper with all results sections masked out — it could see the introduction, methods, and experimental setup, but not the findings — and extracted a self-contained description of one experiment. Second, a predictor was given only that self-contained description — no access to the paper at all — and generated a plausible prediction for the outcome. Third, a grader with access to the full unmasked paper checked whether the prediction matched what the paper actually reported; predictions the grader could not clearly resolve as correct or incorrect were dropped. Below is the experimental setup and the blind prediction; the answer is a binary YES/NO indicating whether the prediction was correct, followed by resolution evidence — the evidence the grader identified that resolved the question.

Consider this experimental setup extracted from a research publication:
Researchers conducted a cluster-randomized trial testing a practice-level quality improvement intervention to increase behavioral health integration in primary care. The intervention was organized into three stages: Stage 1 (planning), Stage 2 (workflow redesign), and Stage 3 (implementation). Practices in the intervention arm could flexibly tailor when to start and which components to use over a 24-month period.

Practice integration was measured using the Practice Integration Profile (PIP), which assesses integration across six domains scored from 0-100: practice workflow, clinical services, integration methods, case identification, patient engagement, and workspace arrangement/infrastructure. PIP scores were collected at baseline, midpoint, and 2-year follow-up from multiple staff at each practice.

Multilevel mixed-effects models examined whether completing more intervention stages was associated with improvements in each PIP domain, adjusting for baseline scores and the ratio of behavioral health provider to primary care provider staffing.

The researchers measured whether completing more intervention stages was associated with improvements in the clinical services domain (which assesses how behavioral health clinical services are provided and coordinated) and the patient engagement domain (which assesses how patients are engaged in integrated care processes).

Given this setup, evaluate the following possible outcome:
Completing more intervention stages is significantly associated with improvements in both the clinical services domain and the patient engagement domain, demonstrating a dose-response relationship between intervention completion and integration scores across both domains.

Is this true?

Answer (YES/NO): NO